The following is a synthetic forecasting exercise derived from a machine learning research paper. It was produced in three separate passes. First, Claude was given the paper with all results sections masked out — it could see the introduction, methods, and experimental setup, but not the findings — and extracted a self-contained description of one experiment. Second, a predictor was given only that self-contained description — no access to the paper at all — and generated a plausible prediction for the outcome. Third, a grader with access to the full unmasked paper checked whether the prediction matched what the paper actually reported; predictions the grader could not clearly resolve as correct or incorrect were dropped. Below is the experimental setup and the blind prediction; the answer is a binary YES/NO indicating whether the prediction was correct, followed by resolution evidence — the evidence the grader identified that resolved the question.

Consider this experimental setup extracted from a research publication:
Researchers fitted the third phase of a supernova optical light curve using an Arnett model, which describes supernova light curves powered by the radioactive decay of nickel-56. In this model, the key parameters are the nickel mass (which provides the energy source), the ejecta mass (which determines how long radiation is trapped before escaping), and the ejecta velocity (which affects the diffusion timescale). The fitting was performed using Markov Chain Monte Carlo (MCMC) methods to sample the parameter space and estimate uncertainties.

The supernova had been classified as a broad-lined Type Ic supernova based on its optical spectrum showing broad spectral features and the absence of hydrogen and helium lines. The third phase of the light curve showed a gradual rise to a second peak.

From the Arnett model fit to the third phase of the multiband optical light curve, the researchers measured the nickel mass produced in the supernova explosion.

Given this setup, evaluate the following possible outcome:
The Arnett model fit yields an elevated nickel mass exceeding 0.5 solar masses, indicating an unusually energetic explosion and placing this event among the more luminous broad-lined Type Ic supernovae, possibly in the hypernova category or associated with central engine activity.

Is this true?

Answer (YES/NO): NO